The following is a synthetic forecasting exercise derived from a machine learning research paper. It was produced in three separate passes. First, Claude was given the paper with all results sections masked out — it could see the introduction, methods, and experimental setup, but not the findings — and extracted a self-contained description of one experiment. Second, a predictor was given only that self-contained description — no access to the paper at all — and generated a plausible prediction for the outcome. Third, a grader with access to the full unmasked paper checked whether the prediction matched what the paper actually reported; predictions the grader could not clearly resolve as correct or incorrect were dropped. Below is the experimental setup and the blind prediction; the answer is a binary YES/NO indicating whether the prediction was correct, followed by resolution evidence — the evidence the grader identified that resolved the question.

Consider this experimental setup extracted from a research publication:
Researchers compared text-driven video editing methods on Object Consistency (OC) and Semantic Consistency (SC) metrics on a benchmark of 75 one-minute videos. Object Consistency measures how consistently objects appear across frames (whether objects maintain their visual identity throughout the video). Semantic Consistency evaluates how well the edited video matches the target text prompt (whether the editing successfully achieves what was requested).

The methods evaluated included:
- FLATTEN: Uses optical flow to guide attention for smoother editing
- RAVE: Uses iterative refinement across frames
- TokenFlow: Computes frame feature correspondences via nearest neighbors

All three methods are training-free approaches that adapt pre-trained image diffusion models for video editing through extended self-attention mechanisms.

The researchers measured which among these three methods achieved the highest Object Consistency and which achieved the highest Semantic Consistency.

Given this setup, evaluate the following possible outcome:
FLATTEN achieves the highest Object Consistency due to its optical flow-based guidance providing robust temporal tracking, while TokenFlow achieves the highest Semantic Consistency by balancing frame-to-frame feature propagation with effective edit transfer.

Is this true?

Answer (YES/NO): NO